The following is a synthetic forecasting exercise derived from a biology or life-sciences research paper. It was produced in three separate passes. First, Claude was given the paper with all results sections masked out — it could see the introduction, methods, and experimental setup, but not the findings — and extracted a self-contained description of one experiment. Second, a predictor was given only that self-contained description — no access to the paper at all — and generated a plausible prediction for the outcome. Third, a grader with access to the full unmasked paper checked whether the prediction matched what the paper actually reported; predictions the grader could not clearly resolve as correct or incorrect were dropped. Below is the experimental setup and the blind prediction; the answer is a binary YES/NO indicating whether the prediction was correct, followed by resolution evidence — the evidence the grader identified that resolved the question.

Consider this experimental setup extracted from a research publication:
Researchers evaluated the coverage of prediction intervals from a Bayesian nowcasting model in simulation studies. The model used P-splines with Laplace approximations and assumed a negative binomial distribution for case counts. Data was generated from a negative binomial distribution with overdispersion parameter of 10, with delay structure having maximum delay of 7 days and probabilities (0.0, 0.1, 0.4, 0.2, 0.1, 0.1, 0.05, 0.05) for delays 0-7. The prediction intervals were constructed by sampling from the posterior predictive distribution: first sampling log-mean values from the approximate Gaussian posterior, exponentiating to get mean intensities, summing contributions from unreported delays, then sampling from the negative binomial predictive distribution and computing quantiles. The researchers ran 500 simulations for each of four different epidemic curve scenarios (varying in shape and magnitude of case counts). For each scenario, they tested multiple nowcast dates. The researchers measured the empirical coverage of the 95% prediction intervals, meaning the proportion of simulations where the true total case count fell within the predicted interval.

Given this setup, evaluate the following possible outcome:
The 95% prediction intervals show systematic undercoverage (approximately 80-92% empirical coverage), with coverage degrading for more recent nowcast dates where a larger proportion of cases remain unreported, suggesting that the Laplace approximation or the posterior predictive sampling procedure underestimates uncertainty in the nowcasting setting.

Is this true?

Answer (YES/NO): NO